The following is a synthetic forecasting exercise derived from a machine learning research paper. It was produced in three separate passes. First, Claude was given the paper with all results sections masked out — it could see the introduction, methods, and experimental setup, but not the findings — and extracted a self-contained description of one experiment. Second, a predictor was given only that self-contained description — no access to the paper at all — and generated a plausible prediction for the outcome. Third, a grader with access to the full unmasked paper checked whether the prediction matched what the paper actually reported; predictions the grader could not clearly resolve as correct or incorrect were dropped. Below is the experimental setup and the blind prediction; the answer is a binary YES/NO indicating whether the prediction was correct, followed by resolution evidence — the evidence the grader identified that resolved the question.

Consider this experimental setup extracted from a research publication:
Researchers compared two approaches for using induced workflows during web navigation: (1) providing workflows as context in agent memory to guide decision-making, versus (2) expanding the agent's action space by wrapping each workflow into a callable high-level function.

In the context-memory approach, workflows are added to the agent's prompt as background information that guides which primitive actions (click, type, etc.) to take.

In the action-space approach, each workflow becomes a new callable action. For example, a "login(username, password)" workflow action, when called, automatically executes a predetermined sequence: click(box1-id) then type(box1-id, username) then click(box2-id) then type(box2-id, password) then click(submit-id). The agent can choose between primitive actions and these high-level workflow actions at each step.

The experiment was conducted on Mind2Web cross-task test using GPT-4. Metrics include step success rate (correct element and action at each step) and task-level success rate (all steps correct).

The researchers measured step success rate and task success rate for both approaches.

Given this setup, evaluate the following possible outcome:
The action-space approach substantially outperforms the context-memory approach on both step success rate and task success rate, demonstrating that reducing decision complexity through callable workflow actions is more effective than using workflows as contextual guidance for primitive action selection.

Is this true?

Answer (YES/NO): NO